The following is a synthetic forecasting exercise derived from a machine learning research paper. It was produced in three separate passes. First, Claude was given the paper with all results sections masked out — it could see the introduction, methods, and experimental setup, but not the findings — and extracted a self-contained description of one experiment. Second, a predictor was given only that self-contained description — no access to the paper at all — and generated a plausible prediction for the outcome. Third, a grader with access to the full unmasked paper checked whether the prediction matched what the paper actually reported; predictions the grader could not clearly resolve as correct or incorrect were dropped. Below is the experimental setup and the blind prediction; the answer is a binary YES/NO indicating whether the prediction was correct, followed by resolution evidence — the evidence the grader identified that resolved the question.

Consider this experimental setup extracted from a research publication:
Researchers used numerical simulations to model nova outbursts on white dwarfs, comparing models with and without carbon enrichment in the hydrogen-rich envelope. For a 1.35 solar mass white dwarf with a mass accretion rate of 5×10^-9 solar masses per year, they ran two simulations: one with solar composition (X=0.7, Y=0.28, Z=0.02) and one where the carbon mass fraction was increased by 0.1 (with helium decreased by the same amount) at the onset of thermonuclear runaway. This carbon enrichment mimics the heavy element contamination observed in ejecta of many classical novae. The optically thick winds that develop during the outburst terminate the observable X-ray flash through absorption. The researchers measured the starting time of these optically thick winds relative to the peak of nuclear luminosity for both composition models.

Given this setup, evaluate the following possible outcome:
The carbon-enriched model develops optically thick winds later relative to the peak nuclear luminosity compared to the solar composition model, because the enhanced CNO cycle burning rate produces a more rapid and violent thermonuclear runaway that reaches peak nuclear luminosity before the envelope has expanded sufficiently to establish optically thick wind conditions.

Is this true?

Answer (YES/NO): NO